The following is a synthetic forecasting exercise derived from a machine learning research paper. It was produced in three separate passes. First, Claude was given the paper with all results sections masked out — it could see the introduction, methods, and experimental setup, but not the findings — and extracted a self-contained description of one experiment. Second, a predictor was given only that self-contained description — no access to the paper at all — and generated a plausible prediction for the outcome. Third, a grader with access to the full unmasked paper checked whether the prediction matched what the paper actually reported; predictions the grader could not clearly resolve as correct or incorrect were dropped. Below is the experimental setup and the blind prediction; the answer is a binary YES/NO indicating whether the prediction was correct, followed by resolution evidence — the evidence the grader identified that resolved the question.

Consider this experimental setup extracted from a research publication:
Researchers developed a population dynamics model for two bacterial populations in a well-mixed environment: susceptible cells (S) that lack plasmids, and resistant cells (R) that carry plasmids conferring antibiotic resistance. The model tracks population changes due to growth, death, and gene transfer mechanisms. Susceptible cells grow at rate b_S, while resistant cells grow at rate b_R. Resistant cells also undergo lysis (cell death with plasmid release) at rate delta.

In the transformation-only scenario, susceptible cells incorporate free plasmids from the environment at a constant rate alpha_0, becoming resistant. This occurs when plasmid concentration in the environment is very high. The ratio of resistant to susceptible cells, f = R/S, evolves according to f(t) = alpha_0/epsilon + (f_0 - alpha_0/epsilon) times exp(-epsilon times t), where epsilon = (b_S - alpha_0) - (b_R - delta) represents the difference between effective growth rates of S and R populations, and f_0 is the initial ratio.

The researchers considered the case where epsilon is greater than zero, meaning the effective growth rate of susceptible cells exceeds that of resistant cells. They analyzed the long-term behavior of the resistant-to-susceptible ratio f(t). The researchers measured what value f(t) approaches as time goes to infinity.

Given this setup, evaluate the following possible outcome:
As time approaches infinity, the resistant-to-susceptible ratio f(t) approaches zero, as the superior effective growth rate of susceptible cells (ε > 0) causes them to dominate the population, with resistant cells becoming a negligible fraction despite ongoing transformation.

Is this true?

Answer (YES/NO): NO